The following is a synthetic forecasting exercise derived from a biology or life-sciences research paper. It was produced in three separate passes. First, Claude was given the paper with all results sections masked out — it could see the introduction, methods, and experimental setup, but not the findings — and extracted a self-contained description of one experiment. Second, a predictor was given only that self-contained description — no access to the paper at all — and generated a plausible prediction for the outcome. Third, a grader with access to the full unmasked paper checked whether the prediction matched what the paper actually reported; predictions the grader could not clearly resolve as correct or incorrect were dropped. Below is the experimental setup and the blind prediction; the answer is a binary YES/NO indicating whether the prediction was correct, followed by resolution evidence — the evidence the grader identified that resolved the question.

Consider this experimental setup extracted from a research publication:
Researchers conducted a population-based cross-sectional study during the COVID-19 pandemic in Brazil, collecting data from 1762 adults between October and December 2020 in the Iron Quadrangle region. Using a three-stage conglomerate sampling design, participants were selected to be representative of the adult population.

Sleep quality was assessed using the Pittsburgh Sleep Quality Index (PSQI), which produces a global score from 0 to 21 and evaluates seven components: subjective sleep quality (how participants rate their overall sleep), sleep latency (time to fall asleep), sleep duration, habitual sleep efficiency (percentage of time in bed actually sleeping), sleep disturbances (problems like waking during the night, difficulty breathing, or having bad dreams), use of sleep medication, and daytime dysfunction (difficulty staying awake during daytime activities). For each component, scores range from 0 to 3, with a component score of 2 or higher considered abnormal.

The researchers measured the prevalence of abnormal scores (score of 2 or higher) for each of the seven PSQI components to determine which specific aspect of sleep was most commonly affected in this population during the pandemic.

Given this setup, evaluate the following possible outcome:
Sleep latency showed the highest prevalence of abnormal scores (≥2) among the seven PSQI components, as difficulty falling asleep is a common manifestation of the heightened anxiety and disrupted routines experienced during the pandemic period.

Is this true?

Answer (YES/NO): YES